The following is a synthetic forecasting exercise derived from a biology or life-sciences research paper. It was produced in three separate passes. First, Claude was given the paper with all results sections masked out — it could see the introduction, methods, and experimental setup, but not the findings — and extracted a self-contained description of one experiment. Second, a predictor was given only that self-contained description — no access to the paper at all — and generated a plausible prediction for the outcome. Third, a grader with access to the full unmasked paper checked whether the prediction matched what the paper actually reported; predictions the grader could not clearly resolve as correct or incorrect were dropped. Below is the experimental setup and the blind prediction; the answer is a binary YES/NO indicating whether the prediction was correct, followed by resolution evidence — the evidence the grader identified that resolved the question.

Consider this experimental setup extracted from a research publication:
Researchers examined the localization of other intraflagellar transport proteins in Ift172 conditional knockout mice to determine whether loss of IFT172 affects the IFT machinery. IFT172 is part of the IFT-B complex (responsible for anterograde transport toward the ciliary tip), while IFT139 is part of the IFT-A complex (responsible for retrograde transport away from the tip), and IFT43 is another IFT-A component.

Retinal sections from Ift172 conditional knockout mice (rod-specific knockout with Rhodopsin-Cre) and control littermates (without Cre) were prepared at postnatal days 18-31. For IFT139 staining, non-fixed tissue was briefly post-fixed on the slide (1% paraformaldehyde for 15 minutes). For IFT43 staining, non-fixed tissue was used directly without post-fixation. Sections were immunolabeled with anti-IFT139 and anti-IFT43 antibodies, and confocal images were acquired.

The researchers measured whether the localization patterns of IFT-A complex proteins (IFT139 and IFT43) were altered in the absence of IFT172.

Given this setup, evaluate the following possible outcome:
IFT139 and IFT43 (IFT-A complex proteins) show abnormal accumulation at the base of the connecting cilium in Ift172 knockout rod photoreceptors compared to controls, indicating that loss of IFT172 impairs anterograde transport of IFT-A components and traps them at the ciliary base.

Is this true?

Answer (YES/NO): NO